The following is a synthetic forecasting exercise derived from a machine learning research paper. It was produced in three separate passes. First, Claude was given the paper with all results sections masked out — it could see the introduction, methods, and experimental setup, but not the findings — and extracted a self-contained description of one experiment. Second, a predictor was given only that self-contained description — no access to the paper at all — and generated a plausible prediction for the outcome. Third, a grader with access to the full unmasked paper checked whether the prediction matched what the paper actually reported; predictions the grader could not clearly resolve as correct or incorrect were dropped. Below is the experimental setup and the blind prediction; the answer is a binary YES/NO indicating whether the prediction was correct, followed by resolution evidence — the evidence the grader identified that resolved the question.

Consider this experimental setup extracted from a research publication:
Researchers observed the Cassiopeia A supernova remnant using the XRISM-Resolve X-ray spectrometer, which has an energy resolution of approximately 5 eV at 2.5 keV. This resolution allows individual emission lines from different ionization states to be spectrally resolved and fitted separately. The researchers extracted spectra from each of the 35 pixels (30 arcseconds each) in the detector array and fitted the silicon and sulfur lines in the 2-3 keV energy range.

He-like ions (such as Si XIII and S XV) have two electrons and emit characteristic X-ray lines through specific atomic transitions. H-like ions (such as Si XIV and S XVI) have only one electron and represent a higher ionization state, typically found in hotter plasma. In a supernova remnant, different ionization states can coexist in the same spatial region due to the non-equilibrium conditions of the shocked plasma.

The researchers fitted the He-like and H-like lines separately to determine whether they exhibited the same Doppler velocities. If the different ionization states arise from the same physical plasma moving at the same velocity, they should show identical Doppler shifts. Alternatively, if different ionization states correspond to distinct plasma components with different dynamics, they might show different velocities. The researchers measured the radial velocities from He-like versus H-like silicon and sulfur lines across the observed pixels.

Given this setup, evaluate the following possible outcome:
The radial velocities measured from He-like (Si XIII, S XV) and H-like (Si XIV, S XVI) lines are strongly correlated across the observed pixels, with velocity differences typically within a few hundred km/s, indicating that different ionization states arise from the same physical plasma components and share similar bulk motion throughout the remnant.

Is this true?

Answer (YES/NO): NO